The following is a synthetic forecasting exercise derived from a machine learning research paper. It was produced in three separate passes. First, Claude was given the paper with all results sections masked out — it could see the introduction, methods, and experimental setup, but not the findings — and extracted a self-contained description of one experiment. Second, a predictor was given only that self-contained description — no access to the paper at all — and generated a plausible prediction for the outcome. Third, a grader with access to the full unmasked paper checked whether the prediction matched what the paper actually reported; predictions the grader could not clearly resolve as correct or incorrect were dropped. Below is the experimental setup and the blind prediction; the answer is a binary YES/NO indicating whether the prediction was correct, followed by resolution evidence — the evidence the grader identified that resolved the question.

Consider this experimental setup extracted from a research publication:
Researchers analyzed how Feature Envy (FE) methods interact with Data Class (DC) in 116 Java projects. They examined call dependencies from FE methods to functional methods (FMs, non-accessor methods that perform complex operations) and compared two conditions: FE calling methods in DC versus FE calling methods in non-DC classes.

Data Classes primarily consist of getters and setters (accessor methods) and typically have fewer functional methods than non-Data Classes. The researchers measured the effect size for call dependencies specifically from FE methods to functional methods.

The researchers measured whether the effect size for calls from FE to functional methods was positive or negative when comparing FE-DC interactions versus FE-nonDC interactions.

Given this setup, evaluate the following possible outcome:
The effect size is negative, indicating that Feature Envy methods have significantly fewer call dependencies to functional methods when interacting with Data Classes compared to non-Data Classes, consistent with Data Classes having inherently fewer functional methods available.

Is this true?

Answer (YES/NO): YES